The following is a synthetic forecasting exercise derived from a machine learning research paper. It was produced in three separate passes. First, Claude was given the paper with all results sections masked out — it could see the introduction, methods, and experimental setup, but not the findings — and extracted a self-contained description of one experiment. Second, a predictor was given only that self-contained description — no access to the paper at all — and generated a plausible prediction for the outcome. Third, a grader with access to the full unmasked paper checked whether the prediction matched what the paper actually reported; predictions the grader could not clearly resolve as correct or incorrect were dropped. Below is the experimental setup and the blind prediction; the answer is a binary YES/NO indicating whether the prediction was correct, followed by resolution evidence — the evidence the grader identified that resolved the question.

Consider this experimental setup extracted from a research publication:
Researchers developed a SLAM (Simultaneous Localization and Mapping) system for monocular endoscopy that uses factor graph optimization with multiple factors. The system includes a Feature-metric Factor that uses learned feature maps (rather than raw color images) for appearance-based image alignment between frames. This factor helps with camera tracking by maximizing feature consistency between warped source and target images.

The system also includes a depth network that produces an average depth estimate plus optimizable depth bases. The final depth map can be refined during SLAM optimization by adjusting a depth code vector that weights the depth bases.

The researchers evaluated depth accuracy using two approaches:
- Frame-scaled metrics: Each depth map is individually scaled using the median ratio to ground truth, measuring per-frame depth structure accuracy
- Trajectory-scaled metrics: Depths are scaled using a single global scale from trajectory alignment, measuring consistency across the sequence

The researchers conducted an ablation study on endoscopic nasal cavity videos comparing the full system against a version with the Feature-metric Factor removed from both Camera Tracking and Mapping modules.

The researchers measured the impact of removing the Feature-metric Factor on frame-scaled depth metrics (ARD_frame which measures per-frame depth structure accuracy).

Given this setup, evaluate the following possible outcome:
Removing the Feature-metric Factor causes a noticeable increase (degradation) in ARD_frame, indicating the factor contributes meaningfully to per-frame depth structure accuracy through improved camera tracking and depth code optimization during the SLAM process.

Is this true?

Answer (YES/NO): NO